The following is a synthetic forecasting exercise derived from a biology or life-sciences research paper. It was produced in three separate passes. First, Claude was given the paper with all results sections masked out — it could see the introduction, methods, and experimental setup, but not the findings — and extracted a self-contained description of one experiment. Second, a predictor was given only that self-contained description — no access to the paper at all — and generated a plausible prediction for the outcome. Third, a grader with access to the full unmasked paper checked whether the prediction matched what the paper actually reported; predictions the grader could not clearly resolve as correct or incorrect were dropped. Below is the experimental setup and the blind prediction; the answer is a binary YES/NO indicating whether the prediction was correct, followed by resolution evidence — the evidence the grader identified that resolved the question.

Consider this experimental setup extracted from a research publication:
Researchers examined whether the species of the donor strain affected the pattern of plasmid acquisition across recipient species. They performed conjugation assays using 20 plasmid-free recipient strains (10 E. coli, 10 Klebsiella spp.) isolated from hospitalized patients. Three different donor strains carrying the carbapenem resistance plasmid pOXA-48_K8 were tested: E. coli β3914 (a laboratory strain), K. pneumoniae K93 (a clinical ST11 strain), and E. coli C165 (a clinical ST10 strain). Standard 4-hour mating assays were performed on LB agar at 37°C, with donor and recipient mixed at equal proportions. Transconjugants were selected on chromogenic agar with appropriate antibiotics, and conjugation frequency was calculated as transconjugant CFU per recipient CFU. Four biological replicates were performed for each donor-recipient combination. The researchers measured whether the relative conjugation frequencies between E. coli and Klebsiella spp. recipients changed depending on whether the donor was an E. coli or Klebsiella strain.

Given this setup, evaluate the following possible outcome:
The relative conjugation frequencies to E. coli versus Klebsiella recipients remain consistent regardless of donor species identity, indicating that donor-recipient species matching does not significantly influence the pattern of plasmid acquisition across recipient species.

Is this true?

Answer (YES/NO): YES